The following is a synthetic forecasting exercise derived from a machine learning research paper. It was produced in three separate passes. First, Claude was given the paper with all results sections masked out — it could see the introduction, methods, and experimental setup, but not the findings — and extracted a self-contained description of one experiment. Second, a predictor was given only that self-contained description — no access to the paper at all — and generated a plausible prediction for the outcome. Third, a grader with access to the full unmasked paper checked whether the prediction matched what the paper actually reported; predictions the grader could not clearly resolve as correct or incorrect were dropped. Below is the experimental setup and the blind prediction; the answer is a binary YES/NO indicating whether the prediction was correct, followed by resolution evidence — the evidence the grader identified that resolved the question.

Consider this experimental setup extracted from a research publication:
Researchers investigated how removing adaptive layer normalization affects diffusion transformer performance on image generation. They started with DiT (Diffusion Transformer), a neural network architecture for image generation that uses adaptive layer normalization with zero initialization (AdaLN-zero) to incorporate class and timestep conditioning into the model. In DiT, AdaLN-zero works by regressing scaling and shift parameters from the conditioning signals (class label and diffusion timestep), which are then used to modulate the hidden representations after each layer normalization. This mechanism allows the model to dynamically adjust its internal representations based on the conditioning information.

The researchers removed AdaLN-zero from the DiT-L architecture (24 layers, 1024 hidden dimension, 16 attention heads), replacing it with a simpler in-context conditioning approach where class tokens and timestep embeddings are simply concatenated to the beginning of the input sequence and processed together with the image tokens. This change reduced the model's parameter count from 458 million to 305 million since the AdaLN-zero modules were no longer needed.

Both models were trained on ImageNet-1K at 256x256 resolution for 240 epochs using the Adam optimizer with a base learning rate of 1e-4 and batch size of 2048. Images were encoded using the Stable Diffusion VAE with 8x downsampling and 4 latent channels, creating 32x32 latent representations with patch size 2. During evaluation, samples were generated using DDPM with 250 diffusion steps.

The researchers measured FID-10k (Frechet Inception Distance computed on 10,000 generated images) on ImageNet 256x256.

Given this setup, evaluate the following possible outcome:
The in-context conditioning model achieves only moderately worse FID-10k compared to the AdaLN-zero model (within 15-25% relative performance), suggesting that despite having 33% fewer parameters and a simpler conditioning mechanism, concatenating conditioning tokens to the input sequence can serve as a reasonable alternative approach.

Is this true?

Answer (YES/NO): NO